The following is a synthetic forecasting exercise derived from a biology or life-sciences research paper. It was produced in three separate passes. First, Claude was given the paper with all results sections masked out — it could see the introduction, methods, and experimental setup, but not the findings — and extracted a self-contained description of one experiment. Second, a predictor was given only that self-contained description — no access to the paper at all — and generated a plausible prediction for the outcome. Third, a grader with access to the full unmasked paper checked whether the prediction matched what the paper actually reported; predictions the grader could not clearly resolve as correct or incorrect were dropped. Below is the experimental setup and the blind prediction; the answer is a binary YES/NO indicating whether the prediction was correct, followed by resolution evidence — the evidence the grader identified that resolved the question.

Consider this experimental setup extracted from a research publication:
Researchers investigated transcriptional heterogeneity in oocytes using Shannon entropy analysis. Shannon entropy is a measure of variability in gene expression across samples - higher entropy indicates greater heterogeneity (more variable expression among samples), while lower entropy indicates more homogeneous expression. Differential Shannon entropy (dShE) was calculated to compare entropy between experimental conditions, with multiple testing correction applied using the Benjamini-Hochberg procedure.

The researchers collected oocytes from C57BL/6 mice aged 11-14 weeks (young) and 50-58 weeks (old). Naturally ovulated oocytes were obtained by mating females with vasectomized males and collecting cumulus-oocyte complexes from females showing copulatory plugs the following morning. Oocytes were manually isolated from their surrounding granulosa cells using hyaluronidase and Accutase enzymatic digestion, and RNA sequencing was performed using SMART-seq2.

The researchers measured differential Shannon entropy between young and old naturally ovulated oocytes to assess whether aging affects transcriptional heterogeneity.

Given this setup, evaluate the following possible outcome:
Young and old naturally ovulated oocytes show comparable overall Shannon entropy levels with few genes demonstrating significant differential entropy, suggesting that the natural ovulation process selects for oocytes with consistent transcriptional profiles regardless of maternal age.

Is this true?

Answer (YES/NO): NO